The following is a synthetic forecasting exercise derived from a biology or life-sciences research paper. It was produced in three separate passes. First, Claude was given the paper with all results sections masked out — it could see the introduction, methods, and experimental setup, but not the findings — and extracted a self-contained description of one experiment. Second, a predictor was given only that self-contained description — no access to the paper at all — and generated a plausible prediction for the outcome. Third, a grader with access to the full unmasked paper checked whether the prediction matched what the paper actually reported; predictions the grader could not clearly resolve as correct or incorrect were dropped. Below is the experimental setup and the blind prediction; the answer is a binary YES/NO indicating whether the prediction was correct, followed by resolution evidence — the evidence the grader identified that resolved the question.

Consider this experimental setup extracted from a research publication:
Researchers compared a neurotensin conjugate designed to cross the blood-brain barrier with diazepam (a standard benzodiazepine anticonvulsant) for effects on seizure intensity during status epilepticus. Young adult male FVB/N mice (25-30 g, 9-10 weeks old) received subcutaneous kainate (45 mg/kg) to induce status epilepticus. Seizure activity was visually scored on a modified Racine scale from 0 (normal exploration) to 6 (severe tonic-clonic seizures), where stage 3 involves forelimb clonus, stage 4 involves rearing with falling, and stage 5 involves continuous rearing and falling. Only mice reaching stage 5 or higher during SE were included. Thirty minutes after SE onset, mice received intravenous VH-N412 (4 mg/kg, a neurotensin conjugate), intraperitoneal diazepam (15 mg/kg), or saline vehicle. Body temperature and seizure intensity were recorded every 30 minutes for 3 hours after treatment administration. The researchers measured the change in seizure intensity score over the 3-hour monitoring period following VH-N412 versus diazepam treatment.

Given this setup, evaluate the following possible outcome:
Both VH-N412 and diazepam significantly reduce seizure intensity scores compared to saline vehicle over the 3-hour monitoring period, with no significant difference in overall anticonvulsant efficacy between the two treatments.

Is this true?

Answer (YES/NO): YES